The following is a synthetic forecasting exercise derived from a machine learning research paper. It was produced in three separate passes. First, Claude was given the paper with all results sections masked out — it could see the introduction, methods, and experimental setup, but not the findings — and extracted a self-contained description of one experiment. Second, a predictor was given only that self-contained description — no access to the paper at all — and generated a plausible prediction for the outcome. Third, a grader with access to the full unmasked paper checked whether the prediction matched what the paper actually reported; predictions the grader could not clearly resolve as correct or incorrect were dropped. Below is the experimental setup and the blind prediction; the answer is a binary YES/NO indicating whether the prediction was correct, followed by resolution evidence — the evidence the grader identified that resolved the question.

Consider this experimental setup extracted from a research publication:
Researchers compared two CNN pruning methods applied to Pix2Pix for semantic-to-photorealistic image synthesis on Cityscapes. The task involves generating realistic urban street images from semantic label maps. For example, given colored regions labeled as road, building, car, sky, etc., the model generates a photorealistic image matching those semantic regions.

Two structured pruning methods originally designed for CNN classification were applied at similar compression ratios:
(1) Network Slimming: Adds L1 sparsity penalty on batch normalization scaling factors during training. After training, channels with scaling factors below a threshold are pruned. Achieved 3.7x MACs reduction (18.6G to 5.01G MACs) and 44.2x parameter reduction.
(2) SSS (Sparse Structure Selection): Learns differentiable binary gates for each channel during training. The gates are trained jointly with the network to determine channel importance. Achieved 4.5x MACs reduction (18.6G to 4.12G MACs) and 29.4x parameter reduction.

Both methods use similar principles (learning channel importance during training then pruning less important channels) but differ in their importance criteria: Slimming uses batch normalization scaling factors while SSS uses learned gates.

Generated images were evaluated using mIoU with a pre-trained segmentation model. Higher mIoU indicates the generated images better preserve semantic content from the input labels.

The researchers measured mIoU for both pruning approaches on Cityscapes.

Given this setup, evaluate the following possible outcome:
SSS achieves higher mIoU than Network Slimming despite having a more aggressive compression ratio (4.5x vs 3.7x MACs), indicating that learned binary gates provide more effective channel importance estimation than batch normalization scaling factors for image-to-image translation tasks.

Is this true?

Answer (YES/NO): YES